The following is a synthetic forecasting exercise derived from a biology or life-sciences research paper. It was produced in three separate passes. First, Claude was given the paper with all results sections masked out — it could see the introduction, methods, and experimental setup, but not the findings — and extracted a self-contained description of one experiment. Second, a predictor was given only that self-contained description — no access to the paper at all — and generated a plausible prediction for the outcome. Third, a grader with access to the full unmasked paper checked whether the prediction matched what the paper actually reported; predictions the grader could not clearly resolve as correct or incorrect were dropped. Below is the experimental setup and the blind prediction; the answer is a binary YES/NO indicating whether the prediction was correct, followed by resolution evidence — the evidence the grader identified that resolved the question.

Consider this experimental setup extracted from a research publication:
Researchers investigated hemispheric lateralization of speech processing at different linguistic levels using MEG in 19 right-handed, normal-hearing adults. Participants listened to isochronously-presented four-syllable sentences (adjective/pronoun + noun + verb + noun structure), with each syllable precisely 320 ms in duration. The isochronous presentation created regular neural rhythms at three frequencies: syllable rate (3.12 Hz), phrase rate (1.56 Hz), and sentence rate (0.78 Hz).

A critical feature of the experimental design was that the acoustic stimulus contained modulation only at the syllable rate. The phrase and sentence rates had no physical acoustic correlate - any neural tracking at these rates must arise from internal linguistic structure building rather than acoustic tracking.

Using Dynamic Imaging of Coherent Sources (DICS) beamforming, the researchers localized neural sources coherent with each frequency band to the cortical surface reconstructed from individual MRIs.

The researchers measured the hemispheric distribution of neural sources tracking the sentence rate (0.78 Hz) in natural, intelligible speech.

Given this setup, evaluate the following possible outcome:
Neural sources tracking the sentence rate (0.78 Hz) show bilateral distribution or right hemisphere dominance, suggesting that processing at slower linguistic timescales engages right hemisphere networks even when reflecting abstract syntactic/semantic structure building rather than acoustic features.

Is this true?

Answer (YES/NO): NO